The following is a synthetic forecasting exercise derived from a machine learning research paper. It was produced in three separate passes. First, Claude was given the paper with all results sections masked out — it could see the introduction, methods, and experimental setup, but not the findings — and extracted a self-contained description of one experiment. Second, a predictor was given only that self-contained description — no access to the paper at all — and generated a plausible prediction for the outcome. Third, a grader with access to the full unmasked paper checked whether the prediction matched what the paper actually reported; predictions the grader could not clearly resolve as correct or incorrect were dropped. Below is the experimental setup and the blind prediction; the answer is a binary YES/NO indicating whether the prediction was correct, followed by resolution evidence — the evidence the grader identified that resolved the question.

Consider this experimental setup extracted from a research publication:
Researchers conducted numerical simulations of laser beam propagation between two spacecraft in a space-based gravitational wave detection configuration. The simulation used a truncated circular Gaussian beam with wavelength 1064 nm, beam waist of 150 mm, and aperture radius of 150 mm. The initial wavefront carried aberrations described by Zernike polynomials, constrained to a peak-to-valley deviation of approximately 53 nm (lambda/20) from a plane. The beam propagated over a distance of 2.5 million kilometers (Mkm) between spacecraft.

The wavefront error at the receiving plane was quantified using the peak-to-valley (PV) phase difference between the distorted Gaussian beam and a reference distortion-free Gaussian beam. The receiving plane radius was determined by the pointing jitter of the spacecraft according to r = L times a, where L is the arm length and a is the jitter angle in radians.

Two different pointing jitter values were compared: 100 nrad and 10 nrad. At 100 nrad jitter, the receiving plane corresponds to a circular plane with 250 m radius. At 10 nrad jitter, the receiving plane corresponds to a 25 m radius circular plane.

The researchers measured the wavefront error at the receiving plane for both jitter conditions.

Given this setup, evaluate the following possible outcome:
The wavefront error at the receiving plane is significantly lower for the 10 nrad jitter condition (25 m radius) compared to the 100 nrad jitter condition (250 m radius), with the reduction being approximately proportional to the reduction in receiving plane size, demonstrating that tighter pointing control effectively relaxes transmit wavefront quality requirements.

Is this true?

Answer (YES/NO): NO